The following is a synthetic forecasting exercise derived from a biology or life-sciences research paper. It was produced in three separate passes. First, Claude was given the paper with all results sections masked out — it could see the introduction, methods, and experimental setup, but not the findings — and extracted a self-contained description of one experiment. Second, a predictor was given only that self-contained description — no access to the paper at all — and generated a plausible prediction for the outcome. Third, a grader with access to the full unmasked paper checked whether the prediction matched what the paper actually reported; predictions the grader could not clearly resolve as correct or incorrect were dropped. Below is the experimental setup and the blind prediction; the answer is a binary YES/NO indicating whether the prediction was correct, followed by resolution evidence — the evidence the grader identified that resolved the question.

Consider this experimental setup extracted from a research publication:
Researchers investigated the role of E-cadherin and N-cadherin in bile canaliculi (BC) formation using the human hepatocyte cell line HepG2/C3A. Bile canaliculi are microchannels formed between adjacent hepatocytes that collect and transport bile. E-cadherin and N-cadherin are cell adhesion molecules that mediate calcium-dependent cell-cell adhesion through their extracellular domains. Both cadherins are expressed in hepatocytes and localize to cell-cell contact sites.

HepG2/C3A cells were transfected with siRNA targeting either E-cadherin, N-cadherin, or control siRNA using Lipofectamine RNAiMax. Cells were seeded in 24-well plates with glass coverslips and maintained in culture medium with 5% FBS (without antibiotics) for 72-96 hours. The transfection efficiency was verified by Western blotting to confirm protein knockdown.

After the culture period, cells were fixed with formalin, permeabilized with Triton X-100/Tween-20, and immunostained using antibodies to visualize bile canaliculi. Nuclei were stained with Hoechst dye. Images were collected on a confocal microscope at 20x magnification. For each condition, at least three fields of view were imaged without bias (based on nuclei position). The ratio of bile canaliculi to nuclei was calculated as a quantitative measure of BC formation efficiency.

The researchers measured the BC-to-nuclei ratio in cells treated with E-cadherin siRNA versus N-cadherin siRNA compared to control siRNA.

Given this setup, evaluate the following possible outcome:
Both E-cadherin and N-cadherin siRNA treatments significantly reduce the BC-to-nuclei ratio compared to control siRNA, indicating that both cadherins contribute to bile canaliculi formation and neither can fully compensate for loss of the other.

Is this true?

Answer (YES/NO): NO